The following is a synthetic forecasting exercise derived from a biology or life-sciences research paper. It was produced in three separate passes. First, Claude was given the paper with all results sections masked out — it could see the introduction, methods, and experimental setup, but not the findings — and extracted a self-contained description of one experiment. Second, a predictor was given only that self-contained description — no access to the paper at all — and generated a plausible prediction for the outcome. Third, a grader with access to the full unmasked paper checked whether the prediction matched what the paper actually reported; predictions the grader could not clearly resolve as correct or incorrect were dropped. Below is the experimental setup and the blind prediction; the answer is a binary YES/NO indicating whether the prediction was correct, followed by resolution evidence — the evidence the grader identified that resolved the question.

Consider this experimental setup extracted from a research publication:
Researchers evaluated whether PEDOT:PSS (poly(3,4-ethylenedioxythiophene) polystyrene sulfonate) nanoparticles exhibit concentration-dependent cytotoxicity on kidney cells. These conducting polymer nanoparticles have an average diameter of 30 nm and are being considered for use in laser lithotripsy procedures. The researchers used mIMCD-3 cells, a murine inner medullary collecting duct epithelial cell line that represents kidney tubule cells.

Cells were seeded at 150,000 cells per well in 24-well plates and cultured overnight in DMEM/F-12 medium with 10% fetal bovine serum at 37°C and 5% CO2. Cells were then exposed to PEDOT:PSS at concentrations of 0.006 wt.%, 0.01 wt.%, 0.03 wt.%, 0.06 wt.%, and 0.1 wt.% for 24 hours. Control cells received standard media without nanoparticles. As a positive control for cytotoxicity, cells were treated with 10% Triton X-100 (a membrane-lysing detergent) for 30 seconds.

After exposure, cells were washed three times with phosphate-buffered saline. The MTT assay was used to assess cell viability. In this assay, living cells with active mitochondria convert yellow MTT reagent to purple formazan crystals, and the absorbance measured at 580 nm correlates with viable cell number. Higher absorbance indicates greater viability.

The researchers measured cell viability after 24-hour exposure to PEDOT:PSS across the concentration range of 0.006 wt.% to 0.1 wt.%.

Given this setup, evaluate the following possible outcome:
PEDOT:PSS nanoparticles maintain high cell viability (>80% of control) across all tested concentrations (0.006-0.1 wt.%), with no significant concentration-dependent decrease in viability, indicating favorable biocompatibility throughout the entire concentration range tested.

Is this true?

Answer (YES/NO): NO